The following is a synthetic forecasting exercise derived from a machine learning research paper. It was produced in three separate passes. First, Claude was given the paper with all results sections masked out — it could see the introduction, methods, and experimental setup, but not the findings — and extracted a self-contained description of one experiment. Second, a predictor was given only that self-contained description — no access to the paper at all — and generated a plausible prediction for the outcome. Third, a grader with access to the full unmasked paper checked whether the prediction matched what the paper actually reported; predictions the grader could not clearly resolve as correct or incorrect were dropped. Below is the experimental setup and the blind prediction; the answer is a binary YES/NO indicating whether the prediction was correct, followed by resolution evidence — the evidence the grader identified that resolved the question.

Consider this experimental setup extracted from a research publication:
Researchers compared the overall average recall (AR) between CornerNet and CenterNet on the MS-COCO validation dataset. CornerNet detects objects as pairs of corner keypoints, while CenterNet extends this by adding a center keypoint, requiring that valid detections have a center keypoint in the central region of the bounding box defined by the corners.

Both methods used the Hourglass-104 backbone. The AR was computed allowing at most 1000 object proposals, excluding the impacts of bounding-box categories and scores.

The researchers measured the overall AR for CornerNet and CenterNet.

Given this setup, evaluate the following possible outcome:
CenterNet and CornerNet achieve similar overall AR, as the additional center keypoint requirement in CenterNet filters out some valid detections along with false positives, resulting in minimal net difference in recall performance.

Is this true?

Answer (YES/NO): YES